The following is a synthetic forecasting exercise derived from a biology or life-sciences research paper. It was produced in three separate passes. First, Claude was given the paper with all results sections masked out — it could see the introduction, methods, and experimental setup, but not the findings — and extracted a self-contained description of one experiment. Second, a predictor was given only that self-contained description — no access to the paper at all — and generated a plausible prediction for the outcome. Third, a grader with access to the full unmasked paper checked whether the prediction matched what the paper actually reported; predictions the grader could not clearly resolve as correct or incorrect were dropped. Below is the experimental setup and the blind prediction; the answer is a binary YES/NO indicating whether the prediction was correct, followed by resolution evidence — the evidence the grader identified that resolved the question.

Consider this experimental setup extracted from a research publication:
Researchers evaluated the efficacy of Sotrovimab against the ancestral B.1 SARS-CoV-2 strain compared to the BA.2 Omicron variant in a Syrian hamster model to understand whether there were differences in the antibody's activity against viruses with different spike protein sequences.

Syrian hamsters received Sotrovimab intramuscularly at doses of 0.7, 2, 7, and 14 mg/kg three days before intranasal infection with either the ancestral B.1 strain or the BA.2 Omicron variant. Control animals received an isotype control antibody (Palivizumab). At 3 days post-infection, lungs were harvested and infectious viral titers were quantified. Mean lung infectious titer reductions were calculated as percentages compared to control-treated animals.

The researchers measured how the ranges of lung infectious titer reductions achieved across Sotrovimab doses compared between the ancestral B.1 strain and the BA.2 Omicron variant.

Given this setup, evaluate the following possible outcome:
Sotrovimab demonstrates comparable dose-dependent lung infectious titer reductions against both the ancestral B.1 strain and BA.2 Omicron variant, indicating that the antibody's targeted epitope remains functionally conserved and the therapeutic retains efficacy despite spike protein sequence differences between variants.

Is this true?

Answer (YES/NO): YES